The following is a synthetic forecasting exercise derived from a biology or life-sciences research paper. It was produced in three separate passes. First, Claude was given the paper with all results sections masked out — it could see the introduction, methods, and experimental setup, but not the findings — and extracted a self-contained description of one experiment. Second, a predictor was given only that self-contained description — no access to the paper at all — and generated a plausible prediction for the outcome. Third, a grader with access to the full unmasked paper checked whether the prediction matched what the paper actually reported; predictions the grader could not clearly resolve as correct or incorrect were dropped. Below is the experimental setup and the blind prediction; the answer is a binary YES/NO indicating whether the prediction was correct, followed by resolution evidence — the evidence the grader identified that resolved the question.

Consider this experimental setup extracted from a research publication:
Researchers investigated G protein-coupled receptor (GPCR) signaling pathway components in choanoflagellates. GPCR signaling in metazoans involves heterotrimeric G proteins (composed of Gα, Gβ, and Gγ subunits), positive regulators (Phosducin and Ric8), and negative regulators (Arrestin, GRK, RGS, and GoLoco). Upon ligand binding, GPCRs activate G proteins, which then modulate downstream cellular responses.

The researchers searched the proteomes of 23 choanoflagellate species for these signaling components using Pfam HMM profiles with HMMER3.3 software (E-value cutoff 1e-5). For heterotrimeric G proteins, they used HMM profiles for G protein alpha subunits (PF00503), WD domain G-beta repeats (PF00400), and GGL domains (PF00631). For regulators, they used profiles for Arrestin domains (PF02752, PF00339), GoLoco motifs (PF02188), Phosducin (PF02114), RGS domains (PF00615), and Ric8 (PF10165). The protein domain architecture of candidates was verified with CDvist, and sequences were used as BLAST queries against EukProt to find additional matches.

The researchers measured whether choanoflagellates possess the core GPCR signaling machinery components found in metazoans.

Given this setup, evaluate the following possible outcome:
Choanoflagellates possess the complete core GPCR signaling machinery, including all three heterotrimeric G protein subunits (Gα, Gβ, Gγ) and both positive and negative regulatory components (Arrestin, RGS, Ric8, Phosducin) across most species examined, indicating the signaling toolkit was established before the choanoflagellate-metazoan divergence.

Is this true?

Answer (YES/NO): NO